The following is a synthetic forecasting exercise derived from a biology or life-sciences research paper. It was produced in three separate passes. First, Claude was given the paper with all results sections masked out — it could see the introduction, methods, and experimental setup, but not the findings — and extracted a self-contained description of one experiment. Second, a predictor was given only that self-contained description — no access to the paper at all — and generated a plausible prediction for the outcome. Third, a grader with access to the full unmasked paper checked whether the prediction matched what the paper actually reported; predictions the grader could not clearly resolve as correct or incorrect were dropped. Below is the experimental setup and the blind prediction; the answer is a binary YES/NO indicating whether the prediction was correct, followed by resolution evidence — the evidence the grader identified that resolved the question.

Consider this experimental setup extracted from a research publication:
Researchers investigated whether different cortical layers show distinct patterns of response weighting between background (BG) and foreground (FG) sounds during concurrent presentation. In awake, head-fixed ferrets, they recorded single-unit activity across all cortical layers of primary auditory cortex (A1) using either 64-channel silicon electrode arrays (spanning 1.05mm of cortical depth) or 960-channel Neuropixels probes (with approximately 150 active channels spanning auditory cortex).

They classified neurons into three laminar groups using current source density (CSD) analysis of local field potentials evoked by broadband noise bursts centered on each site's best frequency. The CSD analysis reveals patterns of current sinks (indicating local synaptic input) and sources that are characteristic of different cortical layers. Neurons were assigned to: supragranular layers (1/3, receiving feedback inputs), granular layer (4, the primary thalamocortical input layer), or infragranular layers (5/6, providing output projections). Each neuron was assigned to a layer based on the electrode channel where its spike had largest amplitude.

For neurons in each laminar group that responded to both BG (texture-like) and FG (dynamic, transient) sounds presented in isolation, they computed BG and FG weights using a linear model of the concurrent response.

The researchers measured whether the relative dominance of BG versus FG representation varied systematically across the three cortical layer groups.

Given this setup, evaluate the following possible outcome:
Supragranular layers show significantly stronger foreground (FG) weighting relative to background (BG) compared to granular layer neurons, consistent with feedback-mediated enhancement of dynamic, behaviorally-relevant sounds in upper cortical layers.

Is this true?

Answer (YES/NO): NO